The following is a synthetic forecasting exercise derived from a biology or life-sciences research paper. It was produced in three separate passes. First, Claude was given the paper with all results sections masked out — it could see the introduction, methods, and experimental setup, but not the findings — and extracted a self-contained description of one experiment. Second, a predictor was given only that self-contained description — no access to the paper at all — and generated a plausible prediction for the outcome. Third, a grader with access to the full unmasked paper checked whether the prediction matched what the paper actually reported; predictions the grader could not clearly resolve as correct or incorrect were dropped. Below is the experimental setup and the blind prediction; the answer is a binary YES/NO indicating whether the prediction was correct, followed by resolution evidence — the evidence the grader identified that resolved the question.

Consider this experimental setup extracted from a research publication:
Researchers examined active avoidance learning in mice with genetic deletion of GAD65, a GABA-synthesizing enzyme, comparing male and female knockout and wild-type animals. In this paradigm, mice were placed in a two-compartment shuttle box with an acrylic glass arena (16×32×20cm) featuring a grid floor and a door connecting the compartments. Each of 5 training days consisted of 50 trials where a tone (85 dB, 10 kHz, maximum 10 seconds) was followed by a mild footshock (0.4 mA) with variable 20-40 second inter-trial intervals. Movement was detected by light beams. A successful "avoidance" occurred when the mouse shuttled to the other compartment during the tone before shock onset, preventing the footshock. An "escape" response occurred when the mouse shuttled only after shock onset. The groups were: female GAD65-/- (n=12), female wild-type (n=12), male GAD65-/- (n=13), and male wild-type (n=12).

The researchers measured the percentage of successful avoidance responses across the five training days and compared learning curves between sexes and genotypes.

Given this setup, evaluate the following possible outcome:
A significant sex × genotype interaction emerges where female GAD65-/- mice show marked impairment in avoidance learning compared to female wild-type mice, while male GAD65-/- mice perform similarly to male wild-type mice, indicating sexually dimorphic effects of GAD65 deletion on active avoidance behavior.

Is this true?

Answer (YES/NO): NO